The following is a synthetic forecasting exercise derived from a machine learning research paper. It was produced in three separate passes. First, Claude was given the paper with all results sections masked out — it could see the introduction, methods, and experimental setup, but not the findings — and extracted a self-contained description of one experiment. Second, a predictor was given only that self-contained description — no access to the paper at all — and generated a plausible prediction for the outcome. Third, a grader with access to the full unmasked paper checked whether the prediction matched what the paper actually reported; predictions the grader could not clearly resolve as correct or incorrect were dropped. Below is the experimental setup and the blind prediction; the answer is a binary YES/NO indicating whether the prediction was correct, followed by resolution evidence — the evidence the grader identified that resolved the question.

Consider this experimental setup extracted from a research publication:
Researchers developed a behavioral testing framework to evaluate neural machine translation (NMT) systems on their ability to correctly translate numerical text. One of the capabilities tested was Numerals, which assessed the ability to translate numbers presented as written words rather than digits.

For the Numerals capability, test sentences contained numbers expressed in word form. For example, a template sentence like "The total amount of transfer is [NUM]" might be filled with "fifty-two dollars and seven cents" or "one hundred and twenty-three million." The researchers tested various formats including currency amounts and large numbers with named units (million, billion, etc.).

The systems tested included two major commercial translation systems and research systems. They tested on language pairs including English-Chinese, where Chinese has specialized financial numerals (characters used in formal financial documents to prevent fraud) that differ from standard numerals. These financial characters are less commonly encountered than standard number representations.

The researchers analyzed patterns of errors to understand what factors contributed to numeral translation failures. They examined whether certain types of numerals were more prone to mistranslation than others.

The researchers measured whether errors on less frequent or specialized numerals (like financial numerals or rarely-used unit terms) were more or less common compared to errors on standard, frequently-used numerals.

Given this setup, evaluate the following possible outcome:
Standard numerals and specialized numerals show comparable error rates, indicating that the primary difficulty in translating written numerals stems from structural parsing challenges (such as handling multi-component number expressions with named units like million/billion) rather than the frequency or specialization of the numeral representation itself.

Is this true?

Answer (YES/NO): NO